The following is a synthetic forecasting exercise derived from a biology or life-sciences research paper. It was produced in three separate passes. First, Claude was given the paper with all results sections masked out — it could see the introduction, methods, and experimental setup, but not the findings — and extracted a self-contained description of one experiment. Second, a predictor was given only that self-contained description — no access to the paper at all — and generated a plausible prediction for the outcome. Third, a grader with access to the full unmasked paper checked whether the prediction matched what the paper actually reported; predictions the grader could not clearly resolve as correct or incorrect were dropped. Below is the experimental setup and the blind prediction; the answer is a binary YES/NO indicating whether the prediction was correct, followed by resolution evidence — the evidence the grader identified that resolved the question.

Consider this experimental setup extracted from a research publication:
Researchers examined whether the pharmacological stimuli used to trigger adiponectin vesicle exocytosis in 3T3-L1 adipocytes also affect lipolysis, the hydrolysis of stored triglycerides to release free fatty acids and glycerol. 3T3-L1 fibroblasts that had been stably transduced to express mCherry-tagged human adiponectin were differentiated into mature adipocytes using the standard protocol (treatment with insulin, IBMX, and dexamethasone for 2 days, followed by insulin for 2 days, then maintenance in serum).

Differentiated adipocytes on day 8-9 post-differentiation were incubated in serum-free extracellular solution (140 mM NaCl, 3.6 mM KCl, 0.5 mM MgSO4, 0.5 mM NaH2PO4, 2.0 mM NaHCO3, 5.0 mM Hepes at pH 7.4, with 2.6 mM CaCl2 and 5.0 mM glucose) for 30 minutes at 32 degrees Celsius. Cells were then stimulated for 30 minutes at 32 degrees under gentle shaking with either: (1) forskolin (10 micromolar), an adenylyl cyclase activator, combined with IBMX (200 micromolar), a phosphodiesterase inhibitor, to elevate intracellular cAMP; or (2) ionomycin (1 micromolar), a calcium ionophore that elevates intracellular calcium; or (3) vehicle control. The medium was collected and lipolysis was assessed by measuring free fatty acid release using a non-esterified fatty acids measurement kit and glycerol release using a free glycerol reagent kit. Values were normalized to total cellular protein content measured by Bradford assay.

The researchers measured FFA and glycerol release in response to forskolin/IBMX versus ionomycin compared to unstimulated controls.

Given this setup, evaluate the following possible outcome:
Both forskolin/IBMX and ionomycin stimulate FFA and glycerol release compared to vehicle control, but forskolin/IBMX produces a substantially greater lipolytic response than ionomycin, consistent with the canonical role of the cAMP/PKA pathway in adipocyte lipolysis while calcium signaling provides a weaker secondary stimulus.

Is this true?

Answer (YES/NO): NO